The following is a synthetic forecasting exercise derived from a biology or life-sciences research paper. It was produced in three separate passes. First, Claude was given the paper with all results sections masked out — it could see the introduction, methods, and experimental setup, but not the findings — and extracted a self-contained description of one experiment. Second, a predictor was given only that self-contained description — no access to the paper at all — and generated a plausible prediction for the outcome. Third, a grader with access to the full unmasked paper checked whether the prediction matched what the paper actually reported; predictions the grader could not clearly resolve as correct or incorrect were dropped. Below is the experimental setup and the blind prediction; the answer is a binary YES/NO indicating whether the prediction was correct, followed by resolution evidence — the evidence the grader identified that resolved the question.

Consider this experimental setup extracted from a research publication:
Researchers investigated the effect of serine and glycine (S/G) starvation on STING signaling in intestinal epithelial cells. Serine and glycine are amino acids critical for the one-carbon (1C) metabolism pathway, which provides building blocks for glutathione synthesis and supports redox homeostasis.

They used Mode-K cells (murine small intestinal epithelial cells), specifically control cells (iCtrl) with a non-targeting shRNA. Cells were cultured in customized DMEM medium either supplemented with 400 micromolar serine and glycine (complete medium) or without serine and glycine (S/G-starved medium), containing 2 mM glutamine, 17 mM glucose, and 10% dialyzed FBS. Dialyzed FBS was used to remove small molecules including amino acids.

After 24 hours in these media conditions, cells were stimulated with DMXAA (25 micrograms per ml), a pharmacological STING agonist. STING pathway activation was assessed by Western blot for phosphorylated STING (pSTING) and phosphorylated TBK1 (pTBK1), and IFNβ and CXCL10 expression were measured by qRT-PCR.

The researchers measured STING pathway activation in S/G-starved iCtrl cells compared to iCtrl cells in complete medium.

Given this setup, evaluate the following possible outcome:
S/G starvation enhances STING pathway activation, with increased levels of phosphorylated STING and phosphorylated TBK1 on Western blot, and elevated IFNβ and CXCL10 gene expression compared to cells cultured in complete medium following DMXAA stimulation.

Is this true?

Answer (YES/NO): NO